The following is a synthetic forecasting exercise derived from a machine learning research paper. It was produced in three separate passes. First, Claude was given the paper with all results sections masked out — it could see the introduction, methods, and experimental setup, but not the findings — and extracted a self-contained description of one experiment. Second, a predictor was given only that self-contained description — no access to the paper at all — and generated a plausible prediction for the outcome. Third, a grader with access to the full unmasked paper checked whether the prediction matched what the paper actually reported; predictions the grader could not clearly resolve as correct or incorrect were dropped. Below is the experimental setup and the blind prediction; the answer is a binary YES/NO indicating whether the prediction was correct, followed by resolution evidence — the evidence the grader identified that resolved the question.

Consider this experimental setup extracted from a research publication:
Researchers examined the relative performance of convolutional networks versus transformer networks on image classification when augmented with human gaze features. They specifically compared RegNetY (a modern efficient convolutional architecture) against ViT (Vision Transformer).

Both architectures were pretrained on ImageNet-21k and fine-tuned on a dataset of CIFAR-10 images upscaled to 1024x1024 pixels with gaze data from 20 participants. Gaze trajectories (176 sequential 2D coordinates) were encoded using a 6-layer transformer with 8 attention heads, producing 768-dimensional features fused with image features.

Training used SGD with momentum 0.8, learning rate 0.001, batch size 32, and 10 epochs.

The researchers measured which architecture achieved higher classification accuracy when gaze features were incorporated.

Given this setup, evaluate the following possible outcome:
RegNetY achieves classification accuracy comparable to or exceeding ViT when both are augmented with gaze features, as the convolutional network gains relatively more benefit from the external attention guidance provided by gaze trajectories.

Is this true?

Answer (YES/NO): NO